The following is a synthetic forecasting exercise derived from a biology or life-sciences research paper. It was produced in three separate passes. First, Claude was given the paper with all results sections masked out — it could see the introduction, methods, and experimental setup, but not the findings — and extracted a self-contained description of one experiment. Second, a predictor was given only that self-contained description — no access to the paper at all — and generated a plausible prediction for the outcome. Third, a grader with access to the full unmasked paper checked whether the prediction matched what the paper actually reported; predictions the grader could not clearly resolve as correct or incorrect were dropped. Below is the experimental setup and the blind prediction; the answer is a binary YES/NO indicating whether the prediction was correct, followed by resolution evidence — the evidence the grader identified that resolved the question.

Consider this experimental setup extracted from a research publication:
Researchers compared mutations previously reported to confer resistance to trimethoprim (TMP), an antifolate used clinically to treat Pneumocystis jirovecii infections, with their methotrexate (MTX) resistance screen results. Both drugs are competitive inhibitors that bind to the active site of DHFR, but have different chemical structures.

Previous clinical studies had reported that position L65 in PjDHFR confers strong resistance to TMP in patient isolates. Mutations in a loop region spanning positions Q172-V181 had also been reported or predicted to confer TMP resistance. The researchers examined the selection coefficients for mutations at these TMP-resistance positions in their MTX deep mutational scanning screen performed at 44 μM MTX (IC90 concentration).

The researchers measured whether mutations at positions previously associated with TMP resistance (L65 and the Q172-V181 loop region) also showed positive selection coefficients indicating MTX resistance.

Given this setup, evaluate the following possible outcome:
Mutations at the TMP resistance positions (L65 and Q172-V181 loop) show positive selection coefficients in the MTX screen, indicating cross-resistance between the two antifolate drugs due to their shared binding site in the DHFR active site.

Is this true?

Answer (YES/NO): NO